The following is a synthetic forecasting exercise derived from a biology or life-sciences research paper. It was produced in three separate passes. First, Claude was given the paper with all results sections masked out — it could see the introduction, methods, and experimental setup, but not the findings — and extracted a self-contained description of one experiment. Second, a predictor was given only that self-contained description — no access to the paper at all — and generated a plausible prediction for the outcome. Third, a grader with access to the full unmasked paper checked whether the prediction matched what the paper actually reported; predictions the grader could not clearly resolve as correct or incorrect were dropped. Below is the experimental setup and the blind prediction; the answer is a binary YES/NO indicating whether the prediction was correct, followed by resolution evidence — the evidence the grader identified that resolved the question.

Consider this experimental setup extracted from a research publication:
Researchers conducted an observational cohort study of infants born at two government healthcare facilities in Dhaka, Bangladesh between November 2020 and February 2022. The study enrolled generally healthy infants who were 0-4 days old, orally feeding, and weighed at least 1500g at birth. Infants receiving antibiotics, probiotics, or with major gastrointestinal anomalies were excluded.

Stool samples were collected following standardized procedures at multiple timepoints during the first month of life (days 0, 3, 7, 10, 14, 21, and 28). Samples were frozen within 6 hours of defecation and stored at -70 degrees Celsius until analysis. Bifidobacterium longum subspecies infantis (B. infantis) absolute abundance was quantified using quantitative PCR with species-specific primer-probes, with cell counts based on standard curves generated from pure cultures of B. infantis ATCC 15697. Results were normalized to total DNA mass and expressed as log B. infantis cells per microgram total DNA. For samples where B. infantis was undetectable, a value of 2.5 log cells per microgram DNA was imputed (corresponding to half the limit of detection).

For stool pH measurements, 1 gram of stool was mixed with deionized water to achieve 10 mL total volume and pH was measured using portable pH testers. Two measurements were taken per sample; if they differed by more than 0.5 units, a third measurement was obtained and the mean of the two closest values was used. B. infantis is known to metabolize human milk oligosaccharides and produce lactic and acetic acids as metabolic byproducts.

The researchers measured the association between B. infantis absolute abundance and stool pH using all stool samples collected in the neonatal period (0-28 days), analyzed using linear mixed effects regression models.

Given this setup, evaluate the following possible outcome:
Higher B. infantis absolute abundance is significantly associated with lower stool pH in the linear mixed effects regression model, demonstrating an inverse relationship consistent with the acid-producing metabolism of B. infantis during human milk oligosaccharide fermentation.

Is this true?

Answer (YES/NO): YES